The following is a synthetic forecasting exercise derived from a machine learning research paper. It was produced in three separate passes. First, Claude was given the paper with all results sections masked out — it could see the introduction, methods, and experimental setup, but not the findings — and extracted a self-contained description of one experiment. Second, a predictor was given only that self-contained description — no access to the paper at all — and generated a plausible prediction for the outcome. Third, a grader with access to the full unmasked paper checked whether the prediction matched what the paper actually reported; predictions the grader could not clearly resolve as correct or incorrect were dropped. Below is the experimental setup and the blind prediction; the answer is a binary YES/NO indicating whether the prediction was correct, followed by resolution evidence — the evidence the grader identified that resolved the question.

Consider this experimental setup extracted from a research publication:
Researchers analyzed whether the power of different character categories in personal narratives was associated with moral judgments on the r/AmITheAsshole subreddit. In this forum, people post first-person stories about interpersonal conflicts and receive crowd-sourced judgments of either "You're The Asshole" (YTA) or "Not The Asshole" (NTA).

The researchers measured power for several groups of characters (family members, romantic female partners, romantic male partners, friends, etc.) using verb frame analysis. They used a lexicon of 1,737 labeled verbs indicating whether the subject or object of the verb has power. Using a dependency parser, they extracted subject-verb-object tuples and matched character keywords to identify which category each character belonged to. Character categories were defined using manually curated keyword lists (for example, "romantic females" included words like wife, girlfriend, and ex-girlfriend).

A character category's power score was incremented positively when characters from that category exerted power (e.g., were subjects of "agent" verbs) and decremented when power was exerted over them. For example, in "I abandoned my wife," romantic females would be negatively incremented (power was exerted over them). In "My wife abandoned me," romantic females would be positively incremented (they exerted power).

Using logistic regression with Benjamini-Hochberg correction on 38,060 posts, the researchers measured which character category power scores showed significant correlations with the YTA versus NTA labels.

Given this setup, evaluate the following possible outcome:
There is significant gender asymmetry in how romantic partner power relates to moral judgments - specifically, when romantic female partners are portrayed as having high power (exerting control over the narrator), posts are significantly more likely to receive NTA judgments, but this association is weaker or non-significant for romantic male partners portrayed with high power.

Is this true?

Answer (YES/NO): NO